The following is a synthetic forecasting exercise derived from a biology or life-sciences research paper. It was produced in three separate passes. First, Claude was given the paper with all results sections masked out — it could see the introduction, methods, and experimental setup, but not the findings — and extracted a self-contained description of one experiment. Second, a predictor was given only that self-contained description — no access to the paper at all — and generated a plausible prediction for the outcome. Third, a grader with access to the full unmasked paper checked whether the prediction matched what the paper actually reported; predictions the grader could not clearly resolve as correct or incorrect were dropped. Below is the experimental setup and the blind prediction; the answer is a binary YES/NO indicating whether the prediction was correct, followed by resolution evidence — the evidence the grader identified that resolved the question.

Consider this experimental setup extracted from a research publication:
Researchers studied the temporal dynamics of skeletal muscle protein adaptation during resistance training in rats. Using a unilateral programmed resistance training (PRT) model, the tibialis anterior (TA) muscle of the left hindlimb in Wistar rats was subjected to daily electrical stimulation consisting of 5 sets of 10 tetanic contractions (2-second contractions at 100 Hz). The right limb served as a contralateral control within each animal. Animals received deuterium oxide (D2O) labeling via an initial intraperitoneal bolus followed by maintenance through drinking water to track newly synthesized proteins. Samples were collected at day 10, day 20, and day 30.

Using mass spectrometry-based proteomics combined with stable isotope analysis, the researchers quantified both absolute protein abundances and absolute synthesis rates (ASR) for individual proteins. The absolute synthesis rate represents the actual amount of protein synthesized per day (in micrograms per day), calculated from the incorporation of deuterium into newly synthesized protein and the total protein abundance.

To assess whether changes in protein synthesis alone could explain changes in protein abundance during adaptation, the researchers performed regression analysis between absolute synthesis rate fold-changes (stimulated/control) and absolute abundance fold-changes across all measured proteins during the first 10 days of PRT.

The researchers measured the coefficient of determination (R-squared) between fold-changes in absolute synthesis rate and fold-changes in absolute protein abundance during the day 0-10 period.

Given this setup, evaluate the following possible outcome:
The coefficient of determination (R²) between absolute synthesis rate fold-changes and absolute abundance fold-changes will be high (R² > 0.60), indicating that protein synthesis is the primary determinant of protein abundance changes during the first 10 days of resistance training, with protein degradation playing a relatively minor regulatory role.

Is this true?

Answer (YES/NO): NO